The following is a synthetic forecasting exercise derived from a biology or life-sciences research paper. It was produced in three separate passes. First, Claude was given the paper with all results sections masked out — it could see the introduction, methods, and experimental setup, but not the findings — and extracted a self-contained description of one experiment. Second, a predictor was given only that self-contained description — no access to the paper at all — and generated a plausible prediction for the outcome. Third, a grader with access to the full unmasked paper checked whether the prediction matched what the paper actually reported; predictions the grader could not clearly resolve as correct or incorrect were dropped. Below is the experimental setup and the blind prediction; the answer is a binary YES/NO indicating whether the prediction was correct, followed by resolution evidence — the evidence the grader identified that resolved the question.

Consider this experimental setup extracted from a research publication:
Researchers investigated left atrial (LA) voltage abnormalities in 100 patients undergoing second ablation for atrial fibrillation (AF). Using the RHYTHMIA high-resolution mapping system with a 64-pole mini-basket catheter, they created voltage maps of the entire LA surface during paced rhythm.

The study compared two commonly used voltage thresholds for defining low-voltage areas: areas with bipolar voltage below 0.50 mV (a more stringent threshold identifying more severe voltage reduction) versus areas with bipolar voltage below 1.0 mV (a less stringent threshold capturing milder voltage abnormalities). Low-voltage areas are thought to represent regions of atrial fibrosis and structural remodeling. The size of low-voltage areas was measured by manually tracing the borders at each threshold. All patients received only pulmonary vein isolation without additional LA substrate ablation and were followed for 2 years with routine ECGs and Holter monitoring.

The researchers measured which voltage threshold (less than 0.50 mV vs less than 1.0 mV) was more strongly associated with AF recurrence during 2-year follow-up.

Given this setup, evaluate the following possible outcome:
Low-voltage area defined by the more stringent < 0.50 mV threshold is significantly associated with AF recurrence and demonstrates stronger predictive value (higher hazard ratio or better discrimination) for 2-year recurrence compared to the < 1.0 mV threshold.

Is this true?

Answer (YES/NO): NO